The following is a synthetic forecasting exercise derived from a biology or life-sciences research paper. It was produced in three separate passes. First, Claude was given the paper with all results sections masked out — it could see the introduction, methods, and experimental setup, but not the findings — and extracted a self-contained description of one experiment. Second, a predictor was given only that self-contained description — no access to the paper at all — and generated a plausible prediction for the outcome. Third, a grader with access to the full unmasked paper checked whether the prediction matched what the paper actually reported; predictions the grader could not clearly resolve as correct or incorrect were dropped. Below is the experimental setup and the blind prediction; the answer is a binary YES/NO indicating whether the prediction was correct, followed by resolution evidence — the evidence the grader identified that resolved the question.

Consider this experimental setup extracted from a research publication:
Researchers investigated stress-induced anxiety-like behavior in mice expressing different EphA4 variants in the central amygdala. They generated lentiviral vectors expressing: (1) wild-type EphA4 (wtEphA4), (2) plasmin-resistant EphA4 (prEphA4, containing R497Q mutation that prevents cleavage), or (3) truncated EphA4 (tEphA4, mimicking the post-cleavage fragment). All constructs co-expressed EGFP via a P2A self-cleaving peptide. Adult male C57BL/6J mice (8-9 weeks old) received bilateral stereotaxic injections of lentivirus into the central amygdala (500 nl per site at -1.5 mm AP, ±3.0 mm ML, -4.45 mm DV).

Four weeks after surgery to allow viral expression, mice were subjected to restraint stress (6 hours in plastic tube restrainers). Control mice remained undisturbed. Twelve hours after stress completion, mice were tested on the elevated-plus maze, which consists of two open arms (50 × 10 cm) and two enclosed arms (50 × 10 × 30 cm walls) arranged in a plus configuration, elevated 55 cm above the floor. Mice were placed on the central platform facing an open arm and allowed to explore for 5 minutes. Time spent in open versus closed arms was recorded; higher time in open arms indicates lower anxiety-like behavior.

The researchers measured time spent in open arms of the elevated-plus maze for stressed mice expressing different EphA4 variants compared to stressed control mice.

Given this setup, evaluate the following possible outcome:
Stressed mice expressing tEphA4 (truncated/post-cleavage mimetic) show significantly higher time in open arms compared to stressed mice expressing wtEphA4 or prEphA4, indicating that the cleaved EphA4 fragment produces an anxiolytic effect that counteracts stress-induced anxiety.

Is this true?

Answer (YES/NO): NO